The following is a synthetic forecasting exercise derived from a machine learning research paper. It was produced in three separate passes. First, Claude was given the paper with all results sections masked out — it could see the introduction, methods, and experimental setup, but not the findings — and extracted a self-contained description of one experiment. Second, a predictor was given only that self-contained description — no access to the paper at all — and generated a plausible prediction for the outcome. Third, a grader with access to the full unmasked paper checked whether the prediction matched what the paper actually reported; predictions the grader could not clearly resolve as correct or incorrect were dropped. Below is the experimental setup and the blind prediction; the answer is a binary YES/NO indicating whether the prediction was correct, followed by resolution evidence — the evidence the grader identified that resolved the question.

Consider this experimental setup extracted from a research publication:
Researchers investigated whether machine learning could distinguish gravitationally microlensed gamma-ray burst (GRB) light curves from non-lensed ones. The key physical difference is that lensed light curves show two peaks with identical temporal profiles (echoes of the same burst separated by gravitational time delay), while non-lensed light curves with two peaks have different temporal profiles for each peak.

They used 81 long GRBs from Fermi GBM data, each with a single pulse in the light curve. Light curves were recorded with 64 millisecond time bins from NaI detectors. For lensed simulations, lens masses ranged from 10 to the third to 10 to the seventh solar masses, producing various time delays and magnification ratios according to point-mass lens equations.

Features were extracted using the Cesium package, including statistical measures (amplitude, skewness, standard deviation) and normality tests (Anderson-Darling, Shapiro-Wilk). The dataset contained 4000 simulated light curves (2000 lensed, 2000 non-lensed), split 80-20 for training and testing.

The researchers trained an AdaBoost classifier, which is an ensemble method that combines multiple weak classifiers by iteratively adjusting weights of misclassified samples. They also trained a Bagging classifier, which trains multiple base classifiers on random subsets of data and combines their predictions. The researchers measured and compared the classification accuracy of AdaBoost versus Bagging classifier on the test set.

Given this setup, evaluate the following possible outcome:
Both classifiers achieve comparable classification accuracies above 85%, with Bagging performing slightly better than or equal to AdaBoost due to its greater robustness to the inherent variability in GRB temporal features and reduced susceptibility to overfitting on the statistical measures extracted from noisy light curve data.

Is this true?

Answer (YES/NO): NO